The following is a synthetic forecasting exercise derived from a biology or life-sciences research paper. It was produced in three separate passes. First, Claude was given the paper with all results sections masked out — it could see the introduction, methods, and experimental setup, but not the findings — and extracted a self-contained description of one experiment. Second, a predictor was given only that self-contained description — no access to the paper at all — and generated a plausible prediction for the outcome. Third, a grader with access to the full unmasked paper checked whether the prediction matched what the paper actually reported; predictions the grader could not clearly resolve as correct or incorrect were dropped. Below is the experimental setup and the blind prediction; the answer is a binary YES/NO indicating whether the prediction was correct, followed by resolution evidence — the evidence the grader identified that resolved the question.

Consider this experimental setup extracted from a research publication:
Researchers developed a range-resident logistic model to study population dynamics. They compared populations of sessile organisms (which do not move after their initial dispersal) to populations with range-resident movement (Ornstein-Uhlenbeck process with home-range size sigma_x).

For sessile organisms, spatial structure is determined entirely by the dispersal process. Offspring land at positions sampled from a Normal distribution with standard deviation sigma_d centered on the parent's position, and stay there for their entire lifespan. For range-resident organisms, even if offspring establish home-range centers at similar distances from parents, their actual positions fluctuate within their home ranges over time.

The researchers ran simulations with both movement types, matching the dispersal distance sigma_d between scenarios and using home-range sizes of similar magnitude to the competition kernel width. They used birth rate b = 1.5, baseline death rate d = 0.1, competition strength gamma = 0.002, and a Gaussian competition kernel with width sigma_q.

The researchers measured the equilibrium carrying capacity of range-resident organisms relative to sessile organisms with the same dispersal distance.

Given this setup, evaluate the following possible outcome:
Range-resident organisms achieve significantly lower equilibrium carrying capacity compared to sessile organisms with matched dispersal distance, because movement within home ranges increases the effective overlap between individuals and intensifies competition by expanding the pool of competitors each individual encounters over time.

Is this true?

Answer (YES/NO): YES